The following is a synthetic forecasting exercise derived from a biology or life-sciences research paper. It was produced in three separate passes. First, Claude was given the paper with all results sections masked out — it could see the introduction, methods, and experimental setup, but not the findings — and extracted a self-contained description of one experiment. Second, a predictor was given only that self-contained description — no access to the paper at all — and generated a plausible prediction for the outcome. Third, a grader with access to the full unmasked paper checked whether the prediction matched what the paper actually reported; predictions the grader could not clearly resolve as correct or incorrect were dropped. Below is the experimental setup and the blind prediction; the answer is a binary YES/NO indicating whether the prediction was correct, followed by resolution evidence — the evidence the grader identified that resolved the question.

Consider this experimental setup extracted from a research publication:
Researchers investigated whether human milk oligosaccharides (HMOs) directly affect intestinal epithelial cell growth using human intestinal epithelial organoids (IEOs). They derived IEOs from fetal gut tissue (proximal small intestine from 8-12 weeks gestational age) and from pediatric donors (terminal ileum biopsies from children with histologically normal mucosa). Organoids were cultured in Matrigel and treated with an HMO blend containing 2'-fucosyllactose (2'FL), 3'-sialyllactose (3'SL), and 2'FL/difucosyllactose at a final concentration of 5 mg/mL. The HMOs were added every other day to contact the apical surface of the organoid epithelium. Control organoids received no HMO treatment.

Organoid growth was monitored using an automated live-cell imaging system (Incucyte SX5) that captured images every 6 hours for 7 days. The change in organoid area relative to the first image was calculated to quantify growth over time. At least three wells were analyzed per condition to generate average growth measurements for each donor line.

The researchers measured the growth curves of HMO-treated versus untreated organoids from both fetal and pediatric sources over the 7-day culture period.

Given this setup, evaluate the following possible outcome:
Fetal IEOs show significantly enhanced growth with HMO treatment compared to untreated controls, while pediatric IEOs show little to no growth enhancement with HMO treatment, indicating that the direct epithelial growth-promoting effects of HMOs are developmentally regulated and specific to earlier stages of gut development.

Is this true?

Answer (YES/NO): NO